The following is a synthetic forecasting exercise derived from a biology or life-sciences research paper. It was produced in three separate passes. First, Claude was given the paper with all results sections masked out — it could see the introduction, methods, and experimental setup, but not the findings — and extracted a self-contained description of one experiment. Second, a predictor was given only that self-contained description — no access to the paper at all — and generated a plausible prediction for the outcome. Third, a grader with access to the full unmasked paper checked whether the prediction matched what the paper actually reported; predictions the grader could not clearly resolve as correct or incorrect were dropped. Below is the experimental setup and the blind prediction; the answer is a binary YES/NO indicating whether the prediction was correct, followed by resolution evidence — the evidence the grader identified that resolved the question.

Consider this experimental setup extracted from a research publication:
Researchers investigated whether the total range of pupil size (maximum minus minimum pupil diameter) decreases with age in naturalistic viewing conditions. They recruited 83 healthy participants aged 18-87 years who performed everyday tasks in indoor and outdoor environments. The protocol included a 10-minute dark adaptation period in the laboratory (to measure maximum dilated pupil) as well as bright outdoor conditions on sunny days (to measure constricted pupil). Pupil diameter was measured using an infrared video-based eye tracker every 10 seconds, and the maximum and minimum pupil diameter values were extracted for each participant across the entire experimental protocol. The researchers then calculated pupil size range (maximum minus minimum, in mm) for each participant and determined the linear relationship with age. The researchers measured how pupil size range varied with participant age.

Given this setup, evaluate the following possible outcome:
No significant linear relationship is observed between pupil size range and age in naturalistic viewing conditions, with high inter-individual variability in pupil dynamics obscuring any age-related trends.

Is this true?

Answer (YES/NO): NO